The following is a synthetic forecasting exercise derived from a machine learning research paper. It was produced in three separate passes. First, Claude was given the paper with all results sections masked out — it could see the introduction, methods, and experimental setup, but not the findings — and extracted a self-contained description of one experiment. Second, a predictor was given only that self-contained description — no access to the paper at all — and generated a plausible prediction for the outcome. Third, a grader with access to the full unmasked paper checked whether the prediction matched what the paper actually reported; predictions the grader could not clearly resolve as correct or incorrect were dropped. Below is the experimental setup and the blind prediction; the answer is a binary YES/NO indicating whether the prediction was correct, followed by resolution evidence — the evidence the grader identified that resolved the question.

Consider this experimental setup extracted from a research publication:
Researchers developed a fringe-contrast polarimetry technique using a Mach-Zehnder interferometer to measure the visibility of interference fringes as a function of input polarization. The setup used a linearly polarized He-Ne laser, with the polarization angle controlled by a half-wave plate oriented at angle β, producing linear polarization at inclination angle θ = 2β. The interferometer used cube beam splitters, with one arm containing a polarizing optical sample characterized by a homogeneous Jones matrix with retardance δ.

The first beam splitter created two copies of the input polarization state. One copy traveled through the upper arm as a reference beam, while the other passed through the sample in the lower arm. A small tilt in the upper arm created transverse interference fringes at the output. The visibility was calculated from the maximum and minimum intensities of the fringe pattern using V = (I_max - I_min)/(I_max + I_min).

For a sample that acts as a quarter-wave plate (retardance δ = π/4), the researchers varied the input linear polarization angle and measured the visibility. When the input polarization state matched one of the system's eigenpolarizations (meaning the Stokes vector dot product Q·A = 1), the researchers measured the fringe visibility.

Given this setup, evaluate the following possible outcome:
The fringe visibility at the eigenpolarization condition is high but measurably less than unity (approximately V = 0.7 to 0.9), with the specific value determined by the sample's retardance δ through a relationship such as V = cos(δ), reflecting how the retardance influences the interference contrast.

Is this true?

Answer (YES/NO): NO